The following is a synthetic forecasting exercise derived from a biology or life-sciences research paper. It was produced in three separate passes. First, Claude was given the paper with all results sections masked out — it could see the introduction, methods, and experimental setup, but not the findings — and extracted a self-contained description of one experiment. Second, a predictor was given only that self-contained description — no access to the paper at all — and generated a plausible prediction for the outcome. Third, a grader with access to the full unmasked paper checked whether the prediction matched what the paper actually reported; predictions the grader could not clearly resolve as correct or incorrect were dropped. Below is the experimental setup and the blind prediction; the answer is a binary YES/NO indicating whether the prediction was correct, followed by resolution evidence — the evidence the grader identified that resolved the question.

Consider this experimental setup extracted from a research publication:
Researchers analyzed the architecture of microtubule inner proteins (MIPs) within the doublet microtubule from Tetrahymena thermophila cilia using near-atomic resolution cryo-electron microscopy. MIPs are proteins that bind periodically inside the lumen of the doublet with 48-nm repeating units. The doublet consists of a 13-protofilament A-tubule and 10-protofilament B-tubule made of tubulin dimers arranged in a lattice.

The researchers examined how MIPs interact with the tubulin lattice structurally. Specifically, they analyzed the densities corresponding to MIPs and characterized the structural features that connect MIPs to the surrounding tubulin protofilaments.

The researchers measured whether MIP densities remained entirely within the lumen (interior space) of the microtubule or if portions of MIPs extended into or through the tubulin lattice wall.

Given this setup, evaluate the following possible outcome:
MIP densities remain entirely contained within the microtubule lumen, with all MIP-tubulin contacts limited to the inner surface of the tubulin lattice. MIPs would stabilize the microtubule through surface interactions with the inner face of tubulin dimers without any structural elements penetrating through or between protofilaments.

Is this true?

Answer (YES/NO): NO